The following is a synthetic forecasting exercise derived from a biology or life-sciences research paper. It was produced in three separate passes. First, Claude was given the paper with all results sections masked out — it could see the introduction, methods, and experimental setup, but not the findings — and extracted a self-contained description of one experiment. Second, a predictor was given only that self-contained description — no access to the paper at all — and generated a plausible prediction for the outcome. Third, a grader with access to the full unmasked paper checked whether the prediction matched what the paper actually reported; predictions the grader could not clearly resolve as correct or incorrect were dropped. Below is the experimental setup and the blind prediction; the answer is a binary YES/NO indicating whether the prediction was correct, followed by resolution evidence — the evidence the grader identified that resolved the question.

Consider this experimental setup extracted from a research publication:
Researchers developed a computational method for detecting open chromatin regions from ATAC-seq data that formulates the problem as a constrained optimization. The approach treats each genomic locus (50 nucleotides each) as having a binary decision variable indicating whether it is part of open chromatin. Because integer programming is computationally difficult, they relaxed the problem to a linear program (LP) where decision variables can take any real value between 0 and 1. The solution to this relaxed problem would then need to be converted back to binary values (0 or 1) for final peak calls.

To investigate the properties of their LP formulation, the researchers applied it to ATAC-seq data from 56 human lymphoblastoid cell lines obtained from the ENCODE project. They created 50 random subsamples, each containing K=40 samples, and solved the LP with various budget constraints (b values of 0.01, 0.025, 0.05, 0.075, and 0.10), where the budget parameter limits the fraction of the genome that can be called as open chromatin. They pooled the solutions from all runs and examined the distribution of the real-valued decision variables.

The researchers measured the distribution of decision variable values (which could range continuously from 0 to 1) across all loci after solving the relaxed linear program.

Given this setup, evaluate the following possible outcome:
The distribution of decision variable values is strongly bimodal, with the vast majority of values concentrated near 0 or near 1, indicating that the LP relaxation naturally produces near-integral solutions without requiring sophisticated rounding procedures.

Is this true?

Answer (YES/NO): YES